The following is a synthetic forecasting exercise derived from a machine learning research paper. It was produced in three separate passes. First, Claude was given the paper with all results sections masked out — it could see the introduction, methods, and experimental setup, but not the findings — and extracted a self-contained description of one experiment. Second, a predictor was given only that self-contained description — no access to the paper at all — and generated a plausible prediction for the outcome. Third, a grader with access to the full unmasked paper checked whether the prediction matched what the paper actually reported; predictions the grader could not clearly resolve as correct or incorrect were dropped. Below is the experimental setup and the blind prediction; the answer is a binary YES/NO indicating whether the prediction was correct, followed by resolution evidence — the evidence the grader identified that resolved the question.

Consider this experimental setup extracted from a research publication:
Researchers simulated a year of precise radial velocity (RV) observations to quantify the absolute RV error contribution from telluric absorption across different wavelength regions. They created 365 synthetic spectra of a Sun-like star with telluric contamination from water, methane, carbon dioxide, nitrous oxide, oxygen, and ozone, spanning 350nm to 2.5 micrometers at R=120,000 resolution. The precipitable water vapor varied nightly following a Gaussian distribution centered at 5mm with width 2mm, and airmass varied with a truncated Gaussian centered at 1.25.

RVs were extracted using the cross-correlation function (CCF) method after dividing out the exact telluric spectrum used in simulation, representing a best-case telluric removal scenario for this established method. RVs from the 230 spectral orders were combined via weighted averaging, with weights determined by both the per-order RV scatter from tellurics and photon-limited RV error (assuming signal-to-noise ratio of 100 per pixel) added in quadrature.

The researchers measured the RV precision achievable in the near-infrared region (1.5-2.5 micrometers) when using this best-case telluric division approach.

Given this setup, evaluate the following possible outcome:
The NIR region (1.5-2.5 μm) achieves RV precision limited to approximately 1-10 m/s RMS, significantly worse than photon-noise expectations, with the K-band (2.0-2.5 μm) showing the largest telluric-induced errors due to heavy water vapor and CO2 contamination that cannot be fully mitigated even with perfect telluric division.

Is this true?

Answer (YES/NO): YES